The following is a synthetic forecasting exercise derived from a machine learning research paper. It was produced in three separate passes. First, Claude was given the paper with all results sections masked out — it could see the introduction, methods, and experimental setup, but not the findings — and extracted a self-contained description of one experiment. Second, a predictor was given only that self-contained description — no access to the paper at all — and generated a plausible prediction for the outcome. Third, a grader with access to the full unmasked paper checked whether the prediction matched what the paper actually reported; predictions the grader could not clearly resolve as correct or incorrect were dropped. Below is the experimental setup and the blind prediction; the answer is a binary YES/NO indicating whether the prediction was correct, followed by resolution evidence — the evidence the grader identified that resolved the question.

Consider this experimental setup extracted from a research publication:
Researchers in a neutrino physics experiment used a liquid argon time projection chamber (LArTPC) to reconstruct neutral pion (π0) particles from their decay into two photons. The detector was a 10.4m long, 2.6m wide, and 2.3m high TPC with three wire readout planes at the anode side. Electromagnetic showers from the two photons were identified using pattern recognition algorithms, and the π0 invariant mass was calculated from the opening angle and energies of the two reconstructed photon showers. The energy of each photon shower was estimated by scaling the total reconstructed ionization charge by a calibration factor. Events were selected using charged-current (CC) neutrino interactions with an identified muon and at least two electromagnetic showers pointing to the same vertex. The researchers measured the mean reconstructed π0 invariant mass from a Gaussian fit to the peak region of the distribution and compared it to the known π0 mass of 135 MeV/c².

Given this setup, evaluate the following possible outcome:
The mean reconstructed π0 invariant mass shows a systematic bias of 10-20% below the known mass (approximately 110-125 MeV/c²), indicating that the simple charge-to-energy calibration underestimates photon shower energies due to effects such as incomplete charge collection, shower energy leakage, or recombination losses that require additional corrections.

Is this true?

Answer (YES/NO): NO